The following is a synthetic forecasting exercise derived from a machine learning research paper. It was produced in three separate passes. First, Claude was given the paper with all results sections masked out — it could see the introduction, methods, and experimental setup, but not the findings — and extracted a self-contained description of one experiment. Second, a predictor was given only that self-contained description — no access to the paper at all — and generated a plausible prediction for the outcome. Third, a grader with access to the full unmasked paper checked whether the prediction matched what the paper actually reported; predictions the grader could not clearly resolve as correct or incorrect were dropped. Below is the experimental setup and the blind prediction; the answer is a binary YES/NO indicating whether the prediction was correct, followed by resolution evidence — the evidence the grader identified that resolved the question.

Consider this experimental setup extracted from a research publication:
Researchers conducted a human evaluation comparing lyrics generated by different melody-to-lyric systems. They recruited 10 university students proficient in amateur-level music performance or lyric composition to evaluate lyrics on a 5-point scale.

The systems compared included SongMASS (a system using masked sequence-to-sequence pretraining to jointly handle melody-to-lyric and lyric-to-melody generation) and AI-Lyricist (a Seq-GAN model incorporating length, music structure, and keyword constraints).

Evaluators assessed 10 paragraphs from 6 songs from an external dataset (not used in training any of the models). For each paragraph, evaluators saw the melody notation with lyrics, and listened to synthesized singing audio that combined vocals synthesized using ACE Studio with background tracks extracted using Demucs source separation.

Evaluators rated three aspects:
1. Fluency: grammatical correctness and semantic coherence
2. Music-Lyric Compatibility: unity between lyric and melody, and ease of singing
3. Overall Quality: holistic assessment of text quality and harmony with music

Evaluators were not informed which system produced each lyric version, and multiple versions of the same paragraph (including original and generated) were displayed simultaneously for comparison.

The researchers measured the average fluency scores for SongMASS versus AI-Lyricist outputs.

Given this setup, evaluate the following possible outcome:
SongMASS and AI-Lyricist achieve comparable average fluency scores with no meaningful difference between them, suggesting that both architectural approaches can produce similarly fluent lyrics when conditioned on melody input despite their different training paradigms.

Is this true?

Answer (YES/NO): NO